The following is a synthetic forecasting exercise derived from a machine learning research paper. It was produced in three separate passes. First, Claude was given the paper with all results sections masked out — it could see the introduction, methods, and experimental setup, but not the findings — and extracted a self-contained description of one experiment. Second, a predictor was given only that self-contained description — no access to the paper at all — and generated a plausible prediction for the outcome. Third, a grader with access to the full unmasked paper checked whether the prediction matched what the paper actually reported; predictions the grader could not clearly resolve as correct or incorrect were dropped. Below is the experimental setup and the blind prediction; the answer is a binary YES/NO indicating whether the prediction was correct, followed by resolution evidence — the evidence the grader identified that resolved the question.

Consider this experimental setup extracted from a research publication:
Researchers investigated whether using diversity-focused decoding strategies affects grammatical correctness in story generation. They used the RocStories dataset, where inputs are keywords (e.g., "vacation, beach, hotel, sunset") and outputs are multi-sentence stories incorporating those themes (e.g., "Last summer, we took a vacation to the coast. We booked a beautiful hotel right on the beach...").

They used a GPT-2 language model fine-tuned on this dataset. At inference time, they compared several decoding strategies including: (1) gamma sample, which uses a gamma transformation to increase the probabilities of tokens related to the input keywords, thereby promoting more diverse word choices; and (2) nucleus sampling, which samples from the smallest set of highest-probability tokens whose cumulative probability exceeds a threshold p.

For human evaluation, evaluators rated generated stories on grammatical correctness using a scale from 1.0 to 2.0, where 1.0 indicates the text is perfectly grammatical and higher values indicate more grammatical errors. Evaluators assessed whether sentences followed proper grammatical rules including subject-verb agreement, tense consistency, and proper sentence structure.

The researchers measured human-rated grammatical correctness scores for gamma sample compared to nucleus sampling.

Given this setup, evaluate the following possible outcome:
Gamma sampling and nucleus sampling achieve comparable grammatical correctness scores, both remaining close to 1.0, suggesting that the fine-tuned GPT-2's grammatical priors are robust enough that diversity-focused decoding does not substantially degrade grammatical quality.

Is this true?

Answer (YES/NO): YES